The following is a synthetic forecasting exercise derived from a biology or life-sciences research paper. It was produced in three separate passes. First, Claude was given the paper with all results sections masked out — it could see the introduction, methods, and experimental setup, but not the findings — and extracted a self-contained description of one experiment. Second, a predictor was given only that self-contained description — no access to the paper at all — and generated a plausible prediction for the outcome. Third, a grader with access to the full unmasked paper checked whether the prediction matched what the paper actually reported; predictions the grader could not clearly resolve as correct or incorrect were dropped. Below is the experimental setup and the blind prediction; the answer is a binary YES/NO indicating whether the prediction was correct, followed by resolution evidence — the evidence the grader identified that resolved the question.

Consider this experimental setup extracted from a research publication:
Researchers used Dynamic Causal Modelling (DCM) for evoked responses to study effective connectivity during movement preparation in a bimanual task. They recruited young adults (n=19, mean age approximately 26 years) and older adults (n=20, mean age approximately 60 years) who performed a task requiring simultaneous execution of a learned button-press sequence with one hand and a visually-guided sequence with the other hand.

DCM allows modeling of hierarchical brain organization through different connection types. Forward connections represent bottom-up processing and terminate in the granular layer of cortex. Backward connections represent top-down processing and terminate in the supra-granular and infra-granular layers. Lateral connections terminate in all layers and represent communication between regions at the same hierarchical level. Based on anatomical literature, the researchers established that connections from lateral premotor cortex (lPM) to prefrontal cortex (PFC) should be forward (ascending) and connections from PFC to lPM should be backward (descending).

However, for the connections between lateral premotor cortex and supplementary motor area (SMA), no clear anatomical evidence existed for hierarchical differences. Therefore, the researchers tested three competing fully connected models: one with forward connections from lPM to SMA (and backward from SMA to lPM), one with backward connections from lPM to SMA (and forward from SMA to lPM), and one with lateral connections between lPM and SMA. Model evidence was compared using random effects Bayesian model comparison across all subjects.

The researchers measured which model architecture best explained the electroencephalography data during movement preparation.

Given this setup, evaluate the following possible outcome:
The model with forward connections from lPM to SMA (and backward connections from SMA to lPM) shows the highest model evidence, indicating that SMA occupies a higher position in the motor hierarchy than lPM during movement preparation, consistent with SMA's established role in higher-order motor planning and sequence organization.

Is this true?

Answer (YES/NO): NO